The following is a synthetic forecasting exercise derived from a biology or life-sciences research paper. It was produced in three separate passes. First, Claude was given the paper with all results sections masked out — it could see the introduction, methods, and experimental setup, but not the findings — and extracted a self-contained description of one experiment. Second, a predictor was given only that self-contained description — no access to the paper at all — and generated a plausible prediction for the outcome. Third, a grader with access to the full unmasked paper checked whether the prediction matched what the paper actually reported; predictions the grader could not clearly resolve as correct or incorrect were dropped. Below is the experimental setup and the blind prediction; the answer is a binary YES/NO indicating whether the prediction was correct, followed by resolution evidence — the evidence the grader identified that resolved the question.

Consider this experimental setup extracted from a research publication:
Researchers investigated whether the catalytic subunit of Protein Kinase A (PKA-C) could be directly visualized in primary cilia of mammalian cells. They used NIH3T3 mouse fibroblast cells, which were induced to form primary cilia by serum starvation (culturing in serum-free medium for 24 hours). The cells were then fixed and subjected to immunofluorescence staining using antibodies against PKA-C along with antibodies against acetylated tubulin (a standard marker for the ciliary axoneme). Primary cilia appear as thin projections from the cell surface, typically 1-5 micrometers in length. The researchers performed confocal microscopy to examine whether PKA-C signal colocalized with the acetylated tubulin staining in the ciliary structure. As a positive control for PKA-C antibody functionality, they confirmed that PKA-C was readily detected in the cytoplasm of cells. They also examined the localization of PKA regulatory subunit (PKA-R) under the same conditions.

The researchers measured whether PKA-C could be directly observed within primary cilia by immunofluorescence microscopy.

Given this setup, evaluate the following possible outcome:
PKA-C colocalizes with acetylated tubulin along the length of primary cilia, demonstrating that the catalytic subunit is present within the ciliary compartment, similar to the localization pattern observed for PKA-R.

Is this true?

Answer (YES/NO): NO